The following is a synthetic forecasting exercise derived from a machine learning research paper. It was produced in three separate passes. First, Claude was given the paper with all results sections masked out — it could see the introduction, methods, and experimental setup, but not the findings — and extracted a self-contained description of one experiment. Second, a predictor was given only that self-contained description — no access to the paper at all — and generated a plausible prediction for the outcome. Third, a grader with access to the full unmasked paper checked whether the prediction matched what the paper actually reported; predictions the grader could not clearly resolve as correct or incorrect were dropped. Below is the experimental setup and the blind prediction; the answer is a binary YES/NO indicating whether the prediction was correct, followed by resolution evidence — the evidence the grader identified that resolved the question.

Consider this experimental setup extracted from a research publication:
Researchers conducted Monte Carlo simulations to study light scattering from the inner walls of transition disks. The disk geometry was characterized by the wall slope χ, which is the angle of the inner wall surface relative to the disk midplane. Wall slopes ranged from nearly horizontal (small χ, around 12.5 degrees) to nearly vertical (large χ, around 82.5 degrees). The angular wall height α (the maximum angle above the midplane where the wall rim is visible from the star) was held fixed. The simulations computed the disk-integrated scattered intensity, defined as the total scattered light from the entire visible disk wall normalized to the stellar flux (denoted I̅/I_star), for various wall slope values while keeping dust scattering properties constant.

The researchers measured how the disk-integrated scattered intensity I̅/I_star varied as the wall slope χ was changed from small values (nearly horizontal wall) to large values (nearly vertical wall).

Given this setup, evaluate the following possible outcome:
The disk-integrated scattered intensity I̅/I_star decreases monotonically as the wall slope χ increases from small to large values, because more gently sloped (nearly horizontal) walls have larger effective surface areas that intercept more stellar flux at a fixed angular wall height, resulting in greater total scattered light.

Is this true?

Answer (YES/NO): YES